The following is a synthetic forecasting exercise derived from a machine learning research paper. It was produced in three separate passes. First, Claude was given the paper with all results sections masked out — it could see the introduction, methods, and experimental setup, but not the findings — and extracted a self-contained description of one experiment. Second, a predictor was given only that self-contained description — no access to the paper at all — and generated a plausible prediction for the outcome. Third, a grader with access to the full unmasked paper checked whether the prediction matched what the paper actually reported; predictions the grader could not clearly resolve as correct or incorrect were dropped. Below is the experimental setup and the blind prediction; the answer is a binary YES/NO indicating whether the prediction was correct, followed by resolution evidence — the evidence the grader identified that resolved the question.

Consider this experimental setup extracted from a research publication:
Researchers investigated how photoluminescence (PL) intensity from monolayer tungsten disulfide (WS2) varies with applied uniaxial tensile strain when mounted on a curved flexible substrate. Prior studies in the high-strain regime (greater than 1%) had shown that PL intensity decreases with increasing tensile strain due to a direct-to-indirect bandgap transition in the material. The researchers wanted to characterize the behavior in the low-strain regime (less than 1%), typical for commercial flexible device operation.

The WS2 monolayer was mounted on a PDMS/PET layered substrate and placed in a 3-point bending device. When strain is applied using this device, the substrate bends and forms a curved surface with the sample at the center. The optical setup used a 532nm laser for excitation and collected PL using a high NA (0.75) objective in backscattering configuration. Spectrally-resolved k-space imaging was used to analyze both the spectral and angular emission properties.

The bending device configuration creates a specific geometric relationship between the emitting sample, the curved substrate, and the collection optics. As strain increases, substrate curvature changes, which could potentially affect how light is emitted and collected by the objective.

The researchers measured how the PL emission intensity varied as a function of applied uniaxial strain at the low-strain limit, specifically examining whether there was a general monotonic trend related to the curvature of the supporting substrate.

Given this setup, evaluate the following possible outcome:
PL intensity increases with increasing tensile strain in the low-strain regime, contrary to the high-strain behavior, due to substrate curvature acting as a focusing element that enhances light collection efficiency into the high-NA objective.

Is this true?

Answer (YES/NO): NO